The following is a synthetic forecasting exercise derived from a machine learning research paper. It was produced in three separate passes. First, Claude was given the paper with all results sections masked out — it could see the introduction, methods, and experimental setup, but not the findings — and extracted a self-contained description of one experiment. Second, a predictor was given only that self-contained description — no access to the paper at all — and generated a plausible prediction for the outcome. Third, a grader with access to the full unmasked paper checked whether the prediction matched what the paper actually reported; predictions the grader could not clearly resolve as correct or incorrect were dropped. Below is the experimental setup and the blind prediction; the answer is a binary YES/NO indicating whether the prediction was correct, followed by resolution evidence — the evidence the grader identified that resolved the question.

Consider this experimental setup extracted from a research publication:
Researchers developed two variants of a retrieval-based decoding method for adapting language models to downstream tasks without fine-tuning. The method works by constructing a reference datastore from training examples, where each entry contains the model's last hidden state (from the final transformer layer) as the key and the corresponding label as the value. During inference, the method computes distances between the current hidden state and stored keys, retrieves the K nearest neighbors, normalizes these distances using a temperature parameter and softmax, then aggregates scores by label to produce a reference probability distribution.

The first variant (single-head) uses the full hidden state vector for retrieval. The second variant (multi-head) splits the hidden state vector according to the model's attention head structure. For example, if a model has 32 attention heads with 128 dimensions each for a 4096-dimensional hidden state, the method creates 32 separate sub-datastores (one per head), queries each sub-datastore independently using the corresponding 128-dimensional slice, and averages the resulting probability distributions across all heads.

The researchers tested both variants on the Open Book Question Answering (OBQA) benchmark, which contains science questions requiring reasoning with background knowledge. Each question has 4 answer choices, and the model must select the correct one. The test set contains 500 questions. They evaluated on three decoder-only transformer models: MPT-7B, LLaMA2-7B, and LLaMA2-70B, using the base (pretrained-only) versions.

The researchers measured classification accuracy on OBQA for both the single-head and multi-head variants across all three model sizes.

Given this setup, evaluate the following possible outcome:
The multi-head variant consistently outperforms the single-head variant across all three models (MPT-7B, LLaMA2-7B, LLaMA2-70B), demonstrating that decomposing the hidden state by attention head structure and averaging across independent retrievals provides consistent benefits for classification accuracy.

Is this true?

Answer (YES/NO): YES